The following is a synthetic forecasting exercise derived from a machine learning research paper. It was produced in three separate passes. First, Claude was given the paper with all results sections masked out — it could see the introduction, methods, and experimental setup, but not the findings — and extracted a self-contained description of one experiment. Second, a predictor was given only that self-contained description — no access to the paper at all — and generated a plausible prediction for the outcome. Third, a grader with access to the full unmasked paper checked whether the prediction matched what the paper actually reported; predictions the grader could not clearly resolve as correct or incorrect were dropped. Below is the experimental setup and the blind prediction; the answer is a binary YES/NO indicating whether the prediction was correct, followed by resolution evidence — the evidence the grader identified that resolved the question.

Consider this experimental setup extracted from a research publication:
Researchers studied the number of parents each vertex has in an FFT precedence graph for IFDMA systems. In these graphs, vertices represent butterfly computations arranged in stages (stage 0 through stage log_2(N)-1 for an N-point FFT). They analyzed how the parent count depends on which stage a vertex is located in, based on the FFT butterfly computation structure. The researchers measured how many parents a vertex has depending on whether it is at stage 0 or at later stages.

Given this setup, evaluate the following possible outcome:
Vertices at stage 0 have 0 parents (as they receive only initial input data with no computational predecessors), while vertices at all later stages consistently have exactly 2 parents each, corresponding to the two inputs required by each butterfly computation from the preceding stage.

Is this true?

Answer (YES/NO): YES